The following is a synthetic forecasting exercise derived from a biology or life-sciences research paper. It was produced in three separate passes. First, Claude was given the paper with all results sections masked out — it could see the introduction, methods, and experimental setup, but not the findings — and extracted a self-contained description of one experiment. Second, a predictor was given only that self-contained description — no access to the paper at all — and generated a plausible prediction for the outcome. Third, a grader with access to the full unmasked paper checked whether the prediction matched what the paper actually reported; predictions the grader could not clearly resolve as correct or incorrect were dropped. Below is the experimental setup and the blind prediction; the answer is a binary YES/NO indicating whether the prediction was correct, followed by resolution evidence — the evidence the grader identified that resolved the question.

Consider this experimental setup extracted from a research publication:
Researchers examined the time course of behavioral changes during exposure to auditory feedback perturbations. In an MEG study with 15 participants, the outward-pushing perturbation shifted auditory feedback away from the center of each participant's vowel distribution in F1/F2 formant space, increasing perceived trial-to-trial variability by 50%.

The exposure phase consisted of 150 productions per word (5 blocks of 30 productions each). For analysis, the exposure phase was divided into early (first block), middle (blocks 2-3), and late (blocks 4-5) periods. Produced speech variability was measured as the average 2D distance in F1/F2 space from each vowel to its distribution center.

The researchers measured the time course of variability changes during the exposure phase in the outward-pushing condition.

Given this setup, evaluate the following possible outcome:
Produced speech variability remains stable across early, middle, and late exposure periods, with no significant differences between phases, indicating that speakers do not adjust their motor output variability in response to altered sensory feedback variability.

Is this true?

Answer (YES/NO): NO